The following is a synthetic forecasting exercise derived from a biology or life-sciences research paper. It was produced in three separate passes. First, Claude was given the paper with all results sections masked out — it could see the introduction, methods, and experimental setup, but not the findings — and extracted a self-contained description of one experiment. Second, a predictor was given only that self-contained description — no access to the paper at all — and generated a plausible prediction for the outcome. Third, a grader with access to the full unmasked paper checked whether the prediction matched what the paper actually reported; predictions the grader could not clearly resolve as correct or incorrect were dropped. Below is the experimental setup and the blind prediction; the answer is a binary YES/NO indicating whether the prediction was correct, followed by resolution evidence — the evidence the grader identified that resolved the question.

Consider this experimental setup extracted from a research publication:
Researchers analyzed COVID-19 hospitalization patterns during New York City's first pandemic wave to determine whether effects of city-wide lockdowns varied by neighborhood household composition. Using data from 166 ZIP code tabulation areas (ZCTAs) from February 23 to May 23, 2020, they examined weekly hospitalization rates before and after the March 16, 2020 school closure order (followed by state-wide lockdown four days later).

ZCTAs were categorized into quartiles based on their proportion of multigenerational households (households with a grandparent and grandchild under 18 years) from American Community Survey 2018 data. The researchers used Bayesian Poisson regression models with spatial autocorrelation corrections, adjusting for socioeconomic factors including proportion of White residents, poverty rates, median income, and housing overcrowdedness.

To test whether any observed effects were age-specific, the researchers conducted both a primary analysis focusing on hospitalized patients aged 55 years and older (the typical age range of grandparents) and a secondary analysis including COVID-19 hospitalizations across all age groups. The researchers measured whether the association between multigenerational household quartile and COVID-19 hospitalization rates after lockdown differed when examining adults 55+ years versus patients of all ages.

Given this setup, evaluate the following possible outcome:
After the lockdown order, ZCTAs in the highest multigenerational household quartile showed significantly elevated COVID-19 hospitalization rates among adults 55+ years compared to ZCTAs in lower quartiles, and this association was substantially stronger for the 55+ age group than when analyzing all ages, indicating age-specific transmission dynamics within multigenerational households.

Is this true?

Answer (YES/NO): NO